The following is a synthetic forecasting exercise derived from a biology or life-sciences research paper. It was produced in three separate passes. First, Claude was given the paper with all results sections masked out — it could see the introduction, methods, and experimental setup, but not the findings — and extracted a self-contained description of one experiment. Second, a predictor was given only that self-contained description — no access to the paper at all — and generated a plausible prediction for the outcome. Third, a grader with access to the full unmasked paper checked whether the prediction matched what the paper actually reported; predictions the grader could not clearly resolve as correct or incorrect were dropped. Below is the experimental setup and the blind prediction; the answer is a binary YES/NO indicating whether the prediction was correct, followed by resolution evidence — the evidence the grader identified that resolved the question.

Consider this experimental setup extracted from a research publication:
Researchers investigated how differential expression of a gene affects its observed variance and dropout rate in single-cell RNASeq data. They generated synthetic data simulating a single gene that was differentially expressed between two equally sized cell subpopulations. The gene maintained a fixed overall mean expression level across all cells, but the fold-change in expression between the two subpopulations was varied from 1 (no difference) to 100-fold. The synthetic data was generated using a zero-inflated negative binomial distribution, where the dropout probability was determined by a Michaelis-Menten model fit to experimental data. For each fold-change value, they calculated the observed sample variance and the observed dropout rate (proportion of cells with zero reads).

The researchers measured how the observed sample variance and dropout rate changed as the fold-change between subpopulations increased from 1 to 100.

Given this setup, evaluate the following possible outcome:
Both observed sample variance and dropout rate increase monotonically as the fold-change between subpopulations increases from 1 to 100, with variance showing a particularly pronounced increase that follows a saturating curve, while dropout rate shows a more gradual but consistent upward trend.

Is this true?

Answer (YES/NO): NO